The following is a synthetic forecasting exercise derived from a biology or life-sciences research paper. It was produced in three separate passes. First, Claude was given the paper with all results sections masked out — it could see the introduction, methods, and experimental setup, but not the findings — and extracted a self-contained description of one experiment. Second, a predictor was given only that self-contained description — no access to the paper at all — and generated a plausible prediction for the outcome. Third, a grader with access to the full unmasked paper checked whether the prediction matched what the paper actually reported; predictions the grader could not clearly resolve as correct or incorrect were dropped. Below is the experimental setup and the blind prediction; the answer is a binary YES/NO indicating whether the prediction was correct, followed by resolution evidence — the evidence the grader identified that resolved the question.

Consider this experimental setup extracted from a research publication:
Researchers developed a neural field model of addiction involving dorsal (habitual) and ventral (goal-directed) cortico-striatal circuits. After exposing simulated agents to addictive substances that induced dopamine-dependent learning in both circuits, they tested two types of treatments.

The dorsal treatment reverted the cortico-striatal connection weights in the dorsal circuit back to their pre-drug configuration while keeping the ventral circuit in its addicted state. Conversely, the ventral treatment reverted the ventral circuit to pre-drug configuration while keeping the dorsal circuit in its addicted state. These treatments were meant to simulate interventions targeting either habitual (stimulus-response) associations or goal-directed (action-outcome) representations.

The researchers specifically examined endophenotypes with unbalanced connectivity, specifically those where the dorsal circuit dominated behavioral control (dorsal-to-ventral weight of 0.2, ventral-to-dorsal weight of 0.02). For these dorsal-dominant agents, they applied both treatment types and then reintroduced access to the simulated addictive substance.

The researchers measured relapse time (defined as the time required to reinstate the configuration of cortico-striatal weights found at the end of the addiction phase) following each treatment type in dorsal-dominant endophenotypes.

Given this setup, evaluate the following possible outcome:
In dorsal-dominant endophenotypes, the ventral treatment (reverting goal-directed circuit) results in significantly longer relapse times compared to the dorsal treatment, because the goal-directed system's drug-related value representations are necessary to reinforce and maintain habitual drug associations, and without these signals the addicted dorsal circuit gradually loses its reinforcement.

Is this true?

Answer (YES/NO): NO